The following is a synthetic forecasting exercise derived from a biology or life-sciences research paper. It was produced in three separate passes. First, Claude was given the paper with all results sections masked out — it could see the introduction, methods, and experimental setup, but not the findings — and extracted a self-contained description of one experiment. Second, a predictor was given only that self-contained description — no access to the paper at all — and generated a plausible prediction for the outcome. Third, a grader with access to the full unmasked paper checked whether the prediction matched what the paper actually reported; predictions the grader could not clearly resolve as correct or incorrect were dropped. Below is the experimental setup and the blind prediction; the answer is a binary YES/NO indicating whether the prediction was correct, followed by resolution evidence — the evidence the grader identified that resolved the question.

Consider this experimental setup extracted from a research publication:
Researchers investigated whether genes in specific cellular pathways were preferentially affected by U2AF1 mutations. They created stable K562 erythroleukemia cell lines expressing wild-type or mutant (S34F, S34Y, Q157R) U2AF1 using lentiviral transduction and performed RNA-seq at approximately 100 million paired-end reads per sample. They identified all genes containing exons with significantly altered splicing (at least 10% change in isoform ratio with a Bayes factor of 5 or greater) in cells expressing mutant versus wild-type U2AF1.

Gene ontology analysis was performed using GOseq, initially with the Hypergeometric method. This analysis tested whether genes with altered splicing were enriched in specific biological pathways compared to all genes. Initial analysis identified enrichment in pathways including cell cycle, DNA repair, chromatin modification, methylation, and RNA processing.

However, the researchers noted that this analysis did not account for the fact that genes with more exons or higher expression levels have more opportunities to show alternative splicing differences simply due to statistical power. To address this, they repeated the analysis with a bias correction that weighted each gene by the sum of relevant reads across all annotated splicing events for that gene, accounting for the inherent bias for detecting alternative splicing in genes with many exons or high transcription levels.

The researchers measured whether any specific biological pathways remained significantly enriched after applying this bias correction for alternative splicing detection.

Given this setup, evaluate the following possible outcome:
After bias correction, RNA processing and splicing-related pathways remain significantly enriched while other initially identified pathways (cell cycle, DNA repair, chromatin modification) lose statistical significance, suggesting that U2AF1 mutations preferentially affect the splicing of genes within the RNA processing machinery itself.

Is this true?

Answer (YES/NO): NO